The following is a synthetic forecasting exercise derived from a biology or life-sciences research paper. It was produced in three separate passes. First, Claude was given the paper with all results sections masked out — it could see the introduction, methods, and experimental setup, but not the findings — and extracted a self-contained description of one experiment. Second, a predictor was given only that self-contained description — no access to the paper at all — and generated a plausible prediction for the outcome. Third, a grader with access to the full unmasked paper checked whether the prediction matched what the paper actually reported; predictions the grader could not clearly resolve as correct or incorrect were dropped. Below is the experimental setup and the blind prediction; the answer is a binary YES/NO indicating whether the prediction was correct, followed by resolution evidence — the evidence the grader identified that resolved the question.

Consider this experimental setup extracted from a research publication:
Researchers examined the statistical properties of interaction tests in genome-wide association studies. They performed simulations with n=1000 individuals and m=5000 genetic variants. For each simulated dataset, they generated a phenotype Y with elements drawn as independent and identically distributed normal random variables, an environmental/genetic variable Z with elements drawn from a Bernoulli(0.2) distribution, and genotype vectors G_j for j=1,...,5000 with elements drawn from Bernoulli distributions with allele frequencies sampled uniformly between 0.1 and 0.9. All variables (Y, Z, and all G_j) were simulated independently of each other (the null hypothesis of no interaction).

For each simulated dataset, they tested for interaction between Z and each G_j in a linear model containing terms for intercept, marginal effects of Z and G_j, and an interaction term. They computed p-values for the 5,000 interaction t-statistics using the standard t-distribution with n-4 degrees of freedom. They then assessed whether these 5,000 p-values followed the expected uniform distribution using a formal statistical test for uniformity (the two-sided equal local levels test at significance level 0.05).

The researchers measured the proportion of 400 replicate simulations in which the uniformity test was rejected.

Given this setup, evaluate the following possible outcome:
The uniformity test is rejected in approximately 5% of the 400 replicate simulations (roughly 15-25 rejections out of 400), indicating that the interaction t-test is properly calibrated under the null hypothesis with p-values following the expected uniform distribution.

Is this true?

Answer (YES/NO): NO